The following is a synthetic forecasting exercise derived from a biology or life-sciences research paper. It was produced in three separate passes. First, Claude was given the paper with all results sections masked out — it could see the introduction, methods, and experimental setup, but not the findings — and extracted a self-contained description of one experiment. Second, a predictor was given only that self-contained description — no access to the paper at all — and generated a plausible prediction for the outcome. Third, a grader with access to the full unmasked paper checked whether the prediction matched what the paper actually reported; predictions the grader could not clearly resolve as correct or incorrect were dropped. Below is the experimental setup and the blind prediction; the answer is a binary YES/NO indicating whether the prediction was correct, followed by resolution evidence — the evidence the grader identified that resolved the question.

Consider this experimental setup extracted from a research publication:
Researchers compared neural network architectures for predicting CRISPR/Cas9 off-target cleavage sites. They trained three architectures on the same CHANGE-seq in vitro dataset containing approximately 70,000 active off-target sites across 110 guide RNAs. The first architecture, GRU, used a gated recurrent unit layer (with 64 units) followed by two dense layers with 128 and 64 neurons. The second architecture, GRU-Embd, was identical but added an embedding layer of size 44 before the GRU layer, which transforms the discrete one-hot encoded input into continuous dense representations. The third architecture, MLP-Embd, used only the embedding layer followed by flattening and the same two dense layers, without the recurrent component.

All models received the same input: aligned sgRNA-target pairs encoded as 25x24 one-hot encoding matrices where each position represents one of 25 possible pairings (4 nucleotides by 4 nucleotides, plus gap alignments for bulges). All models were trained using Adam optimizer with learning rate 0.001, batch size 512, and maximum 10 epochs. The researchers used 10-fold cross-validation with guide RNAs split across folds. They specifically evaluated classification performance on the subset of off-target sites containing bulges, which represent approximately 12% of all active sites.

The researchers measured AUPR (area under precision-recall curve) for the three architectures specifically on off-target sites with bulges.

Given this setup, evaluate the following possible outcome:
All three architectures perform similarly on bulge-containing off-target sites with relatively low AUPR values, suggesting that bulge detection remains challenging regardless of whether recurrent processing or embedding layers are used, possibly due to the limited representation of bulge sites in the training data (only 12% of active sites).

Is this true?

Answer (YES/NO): NO